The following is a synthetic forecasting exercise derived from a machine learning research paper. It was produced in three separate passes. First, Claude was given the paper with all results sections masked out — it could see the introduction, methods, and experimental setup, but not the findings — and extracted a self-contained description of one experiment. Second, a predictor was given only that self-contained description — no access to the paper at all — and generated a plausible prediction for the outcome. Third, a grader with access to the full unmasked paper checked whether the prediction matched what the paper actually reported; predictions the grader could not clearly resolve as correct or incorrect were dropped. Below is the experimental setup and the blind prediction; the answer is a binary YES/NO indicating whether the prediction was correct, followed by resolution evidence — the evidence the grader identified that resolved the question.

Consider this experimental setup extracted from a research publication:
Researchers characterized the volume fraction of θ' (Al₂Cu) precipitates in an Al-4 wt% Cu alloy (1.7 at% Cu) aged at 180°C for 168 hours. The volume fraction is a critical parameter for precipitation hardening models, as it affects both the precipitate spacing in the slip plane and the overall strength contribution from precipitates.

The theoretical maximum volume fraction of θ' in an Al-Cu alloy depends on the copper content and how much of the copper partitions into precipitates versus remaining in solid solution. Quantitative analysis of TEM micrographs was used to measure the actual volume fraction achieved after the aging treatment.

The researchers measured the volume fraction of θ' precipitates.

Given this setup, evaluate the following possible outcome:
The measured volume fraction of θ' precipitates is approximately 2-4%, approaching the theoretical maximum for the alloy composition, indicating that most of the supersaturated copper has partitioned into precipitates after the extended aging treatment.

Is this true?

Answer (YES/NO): NO